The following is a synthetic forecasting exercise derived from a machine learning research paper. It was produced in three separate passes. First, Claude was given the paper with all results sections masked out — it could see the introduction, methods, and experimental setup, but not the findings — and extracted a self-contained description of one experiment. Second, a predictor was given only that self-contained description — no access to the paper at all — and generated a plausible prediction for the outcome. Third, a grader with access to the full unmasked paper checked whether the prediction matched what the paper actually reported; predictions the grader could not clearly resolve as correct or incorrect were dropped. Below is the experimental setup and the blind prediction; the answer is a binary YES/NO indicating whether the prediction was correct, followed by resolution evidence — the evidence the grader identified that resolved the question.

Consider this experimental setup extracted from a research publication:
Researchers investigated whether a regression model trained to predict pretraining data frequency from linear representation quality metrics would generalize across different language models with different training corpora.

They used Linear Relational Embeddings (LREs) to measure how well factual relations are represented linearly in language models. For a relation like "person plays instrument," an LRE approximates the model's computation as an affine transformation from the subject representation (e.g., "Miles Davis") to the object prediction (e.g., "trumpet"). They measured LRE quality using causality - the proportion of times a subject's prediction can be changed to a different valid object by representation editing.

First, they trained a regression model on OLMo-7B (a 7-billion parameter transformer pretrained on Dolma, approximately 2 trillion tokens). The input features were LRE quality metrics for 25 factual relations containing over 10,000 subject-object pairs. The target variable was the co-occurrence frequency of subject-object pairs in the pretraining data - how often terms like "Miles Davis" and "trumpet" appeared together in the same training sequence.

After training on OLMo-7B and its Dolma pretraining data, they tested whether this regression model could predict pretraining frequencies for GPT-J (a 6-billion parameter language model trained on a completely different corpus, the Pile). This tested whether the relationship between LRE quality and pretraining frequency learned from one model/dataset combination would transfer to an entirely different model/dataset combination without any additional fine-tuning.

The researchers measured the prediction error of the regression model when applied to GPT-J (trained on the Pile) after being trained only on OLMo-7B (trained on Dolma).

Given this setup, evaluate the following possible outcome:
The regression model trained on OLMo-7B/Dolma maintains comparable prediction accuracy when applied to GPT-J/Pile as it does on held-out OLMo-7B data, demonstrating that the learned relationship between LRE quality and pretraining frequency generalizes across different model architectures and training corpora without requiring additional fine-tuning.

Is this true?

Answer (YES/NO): YES